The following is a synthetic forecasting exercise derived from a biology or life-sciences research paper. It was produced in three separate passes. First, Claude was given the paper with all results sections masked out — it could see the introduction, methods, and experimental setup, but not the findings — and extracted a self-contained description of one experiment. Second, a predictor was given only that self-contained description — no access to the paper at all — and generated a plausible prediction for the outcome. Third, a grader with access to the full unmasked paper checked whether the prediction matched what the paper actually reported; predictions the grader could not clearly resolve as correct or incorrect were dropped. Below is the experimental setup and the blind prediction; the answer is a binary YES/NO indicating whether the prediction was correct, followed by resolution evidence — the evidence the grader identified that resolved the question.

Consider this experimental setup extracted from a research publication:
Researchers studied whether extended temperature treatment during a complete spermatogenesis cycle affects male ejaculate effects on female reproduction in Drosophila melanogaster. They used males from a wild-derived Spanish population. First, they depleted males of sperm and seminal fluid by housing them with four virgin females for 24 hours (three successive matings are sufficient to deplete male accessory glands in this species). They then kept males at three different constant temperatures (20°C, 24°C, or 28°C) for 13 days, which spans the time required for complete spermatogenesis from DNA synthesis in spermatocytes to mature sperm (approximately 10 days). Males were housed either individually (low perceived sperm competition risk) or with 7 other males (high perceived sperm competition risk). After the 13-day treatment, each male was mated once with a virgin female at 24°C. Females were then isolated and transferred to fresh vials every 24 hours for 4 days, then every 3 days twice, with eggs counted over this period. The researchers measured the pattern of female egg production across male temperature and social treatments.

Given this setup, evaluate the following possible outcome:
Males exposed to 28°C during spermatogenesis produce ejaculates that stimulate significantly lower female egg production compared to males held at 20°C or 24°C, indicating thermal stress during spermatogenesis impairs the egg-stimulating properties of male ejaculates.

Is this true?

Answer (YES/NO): NO